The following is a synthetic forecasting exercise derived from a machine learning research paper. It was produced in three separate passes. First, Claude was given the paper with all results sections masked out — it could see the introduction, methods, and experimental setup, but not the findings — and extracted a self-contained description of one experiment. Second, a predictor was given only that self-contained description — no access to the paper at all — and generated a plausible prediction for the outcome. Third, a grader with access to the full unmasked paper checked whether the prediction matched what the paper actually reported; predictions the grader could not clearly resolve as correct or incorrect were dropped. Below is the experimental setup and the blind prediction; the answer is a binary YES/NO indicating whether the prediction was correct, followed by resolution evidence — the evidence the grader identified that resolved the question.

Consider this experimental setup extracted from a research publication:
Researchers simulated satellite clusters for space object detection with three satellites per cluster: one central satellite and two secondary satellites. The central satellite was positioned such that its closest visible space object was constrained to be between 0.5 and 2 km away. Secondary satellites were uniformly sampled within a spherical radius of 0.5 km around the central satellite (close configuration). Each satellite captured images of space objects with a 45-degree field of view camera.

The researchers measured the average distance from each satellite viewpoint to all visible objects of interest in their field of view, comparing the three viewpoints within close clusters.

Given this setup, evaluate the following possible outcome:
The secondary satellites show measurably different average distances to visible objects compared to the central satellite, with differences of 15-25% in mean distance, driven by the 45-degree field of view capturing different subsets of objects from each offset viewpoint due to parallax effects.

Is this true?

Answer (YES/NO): NO